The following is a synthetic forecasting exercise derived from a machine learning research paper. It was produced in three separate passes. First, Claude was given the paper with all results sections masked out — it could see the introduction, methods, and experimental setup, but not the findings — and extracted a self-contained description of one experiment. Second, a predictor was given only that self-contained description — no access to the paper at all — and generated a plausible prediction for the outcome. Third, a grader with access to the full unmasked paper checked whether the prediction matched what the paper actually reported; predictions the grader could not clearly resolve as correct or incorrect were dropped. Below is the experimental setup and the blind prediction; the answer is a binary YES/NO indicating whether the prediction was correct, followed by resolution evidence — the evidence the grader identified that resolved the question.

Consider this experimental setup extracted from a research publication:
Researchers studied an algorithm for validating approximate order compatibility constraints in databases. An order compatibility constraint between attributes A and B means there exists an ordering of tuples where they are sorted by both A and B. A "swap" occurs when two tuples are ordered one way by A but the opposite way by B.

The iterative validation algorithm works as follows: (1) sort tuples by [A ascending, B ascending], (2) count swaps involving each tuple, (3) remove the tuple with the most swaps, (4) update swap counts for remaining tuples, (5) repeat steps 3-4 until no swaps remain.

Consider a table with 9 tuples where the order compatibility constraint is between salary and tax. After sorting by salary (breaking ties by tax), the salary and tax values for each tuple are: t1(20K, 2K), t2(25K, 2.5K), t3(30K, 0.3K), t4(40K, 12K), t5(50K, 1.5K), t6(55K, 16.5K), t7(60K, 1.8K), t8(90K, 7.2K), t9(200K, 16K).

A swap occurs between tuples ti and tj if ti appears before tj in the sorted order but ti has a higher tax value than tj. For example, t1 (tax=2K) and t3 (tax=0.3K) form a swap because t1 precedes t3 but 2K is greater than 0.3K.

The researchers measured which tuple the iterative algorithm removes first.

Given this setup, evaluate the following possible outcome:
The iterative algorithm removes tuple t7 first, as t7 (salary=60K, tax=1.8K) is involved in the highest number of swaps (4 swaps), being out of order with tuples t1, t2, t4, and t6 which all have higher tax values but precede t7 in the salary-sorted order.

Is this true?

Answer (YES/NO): YES